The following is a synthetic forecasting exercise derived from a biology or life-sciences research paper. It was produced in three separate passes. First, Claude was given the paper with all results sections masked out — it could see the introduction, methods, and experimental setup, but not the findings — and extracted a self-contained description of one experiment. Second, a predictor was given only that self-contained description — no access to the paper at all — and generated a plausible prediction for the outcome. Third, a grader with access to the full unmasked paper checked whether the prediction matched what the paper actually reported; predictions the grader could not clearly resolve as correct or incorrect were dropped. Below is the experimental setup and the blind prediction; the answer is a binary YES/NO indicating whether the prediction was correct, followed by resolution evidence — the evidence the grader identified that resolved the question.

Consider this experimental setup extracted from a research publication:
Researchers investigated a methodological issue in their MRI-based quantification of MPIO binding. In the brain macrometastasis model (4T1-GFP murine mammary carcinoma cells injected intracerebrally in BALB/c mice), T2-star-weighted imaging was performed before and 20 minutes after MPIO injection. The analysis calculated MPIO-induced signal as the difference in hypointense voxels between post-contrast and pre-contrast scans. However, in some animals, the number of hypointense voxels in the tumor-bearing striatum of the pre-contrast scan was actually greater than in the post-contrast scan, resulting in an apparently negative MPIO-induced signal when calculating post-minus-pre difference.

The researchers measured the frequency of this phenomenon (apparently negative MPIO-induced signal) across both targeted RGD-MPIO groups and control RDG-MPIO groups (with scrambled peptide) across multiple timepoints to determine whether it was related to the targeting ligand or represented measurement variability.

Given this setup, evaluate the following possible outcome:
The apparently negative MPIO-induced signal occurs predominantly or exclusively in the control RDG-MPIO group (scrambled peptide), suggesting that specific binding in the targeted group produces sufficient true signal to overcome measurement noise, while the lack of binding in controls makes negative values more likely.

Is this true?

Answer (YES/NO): NO